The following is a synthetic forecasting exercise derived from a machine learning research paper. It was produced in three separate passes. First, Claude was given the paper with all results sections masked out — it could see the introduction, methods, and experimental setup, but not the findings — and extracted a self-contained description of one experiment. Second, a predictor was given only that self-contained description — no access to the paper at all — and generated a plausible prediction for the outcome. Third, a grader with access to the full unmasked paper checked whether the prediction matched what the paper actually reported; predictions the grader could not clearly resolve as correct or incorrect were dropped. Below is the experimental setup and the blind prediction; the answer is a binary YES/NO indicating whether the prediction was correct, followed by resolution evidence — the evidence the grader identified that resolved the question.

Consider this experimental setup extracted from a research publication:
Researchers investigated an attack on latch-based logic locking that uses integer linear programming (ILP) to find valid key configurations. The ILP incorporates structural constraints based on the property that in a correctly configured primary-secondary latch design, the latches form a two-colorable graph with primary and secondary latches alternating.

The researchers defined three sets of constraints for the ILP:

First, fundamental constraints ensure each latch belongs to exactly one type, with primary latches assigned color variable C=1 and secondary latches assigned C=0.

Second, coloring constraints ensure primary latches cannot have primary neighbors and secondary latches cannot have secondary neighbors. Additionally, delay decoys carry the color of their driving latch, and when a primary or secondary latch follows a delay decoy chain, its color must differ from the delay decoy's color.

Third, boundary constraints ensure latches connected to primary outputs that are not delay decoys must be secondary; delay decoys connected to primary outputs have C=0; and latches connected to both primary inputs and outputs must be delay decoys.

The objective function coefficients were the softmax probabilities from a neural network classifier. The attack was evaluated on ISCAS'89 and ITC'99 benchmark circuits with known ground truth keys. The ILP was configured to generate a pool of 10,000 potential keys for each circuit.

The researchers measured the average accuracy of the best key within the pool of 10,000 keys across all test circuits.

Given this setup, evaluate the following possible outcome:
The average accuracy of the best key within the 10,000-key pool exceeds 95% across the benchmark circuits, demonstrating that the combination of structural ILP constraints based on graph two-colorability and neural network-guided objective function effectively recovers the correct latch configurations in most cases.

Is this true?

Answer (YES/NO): YES